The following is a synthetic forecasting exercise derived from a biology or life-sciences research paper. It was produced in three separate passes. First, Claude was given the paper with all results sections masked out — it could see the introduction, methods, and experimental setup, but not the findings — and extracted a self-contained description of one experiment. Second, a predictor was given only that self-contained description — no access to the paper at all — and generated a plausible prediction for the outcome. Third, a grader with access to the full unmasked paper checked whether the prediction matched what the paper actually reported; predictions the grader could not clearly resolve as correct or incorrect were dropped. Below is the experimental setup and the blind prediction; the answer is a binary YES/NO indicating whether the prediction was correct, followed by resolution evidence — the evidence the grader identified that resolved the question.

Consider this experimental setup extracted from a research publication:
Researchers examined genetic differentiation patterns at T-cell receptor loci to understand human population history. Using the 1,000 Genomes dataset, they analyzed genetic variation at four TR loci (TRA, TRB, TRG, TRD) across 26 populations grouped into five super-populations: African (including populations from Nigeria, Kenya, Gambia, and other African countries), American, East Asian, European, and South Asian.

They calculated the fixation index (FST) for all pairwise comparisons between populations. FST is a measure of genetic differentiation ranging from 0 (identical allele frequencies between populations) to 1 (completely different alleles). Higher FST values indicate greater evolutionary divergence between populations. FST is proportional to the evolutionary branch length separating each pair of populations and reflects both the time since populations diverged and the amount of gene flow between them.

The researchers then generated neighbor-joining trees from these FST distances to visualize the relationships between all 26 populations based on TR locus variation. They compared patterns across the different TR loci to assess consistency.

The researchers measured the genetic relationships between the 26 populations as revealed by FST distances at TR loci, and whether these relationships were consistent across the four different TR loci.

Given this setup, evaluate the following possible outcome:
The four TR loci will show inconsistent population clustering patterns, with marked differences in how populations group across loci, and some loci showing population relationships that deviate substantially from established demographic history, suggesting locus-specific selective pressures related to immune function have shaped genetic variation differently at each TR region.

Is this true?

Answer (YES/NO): NO